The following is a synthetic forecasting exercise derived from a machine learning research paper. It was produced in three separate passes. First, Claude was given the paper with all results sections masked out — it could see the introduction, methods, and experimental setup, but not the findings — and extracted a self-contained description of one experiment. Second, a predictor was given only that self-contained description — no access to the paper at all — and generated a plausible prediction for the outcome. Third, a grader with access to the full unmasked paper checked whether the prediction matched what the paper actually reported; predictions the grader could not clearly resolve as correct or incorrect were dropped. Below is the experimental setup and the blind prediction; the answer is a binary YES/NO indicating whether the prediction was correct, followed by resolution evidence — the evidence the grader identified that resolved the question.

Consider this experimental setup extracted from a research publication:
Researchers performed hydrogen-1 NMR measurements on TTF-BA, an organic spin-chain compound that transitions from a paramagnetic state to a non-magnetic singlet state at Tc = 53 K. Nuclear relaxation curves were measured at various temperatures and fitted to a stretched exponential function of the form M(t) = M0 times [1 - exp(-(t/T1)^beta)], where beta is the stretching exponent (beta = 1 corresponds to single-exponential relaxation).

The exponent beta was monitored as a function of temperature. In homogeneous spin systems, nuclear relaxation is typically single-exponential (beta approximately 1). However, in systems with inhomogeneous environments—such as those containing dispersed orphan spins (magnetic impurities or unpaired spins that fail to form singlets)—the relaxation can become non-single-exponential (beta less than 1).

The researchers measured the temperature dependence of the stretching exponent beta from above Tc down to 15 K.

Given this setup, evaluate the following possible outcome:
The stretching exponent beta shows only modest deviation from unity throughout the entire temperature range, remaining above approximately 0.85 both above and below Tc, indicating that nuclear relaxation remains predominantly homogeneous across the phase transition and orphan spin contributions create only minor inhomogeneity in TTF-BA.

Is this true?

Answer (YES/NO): NO